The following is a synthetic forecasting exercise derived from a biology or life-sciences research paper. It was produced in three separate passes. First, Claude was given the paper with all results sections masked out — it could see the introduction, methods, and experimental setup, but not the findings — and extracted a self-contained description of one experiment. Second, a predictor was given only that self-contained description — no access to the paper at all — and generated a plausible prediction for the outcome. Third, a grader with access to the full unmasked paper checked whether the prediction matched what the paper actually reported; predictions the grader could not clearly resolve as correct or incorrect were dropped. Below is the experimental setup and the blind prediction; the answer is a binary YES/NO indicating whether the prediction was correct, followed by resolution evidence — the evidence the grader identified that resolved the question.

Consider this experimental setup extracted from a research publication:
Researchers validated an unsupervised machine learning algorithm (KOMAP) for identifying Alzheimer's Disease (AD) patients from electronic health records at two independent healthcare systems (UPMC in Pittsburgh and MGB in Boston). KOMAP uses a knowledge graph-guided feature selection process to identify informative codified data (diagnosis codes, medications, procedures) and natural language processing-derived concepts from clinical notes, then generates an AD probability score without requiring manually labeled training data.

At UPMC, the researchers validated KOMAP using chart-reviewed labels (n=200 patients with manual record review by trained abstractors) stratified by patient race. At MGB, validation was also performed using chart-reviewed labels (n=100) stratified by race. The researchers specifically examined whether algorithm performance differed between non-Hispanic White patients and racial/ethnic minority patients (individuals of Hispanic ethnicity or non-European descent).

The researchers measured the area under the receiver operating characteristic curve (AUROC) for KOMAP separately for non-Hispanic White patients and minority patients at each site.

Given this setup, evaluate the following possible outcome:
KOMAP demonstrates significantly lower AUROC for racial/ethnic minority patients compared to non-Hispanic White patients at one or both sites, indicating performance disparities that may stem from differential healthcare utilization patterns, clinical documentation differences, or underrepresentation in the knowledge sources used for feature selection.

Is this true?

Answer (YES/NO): NO